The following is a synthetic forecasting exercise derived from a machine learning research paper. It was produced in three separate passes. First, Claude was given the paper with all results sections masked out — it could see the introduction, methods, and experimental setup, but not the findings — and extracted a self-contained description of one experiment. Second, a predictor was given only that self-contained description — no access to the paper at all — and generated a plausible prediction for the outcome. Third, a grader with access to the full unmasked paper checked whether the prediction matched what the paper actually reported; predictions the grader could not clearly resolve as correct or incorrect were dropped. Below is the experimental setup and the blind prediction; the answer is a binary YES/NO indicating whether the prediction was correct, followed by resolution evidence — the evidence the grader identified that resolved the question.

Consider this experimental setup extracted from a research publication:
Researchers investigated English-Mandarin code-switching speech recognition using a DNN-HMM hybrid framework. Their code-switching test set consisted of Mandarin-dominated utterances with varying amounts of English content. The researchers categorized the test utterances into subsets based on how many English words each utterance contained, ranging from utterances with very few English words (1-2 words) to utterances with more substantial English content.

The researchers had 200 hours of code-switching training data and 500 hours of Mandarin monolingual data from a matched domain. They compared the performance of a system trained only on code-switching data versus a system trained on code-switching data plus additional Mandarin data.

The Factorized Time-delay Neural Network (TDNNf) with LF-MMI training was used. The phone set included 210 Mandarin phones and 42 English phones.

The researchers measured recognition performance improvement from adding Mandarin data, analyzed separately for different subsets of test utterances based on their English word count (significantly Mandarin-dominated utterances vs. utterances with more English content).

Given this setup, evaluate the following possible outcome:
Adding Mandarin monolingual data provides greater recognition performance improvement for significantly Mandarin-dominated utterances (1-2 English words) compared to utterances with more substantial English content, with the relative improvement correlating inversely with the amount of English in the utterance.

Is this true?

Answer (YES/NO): YES